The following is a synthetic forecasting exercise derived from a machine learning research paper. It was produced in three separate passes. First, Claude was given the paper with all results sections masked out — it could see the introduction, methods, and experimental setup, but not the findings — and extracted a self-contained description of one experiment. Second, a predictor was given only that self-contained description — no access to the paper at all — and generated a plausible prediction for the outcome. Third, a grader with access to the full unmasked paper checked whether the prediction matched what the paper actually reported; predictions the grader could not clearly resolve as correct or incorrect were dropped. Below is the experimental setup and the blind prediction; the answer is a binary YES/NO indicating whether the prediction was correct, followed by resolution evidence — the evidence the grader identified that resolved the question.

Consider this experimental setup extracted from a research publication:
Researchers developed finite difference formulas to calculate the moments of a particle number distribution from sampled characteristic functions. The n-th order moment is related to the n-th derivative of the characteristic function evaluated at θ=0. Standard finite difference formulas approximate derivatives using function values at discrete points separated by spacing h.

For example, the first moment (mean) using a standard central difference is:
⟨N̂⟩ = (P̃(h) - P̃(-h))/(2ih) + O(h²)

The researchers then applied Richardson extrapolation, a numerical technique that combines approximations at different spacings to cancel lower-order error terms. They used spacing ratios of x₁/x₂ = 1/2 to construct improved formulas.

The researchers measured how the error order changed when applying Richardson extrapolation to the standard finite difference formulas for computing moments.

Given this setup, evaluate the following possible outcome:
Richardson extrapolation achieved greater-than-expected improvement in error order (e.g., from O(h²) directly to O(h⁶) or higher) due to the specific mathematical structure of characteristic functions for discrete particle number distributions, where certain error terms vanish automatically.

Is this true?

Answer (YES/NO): NO